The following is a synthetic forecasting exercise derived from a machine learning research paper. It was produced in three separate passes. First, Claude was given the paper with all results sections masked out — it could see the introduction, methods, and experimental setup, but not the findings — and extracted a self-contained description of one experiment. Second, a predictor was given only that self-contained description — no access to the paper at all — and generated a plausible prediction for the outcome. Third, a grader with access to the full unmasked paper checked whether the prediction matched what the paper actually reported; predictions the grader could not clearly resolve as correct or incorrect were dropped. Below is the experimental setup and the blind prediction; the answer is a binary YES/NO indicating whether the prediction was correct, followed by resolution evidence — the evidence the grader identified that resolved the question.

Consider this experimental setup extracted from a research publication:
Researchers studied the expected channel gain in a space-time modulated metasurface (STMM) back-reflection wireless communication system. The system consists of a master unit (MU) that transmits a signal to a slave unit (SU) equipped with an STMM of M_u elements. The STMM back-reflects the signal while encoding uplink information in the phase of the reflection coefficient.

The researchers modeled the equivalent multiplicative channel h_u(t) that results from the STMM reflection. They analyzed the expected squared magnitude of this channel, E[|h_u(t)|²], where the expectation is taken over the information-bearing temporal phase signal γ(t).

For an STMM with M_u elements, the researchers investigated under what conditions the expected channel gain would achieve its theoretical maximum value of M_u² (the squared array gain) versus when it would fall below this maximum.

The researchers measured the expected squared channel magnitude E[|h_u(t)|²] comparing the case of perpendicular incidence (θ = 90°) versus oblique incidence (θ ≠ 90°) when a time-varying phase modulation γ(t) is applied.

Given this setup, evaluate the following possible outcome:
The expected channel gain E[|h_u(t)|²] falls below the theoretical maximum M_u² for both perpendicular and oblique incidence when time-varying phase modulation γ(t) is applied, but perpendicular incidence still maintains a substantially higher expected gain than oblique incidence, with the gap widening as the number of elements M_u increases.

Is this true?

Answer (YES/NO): NO